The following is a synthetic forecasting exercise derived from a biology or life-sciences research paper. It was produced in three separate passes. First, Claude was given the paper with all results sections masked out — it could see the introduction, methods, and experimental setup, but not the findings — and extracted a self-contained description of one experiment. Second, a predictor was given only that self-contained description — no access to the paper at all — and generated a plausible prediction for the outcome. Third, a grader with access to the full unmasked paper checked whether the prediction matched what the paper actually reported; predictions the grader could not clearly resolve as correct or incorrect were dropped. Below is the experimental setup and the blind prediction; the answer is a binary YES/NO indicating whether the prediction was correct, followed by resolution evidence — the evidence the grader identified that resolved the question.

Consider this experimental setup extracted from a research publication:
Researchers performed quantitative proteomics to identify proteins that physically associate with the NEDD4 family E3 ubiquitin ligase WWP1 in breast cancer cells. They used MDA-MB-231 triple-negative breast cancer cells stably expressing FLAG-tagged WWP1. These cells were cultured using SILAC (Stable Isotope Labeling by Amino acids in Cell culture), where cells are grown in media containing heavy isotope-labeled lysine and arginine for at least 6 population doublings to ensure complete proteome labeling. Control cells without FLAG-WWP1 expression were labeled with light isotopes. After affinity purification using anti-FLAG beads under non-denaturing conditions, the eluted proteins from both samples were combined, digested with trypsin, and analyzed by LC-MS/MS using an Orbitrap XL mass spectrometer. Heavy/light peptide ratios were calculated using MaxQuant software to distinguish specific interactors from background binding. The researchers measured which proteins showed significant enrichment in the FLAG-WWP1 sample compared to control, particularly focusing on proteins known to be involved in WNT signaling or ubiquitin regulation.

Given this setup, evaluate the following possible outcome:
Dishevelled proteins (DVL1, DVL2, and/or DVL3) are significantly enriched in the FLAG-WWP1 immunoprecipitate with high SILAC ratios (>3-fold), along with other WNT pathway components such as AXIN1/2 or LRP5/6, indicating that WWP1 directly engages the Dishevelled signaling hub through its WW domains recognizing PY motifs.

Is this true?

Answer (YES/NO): NO